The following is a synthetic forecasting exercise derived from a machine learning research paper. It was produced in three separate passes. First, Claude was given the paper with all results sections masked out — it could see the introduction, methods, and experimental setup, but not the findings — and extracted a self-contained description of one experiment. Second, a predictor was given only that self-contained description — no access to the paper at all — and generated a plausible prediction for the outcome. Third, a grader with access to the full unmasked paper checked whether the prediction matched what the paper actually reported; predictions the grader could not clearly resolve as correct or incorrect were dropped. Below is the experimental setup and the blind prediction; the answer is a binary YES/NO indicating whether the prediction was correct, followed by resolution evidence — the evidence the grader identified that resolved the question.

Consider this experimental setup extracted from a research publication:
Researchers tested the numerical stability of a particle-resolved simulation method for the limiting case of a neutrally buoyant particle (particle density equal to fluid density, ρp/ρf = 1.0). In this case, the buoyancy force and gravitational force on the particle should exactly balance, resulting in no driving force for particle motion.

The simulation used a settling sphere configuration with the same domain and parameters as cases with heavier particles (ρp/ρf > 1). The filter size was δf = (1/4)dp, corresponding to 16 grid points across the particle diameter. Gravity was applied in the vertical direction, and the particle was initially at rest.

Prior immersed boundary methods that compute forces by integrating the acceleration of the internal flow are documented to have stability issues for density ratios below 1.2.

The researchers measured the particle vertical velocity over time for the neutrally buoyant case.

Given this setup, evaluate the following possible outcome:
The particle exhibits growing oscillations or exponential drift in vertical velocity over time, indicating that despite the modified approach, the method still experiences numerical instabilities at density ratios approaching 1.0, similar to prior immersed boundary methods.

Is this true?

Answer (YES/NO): NO